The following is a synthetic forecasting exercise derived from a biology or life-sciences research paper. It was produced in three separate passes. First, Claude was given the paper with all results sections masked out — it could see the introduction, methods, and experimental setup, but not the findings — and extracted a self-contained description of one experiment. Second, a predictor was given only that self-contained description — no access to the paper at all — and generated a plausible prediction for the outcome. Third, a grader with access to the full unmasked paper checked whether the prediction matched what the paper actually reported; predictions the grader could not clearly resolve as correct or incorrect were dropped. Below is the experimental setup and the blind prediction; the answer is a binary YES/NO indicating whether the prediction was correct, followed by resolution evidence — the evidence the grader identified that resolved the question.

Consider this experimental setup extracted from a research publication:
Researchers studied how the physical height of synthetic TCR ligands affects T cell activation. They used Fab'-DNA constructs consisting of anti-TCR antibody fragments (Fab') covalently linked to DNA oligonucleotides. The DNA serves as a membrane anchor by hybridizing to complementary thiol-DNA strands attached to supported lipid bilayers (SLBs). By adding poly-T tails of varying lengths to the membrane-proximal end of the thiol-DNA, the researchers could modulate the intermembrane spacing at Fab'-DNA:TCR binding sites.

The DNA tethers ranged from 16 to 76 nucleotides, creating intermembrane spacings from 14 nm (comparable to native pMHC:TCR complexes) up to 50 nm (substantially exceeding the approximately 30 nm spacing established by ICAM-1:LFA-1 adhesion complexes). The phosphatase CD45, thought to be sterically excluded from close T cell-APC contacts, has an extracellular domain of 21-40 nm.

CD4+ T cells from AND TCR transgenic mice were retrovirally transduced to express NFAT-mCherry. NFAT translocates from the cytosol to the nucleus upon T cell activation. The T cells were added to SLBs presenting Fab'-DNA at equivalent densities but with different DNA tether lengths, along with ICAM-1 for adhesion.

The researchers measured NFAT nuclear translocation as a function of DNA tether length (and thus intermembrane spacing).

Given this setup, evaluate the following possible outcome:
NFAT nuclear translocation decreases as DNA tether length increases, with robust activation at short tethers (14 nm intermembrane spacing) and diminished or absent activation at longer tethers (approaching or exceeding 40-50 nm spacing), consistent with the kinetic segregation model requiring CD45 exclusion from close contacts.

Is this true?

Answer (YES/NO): YES